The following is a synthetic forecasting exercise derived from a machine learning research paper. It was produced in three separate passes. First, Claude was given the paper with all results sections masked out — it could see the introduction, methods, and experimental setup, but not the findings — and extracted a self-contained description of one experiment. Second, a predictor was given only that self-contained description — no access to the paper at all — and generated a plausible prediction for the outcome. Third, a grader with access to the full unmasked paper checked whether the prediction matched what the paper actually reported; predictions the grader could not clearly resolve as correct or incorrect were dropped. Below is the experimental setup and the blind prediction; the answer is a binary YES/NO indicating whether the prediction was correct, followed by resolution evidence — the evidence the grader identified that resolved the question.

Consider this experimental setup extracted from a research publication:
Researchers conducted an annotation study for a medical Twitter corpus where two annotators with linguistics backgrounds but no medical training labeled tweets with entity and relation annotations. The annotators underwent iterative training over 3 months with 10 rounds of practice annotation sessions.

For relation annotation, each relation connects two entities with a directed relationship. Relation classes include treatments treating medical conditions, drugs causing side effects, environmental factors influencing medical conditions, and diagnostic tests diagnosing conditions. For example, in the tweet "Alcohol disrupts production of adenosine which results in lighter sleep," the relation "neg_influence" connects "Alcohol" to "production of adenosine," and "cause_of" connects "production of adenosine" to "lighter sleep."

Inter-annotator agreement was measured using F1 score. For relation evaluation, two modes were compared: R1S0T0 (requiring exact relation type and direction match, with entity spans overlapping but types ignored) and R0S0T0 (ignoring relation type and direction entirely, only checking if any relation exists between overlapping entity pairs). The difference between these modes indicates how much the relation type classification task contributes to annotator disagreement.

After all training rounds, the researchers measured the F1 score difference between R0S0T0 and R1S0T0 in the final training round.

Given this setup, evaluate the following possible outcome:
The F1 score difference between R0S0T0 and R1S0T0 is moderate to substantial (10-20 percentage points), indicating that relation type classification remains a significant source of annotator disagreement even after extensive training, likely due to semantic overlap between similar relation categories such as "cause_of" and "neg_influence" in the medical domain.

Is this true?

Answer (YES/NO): NO